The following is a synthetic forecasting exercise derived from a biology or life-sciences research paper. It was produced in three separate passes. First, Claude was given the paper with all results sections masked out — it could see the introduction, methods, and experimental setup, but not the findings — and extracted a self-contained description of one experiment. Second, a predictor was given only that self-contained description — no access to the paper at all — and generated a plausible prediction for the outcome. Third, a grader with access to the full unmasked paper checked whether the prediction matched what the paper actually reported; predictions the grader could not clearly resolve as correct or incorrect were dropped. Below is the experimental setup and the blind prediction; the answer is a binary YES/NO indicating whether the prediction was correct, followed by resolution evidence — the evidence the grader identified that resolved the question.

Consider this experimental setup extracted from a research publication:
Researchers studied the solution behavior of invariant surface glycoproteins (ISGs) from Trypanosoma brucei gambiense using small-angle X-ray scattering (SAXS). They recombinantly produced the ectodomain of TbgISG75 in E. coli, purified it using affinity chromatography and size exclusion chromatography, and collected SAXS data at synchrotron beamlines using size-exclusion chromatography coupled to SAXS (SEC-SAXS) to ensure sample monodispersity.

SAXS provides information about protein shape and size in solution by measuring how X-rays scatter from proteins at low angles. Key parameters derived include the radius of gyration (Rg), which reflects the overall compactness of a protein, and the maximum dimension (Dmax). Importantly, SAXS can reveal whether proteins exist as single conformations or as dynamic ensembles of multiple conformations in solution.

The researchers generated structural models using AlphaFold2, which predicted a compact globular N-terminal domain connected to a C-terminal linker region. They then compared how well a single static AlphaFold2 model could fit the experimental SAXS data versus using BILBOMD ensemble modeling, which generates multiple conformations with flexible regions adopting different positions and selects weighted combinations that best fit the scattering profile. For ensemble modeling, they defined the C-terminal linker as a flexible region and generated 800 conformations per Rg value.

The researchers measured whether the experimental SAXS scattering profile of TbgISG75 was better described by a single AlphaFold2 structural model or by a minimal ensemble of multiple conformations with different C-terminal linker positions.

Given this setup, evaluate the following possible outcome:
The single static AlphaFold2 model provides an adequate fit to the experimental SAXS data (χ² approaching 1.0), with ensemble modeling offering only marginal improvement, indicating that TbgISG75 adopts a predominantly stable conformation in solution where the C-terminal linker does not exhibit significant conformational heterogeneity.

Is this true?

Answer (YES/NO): NO